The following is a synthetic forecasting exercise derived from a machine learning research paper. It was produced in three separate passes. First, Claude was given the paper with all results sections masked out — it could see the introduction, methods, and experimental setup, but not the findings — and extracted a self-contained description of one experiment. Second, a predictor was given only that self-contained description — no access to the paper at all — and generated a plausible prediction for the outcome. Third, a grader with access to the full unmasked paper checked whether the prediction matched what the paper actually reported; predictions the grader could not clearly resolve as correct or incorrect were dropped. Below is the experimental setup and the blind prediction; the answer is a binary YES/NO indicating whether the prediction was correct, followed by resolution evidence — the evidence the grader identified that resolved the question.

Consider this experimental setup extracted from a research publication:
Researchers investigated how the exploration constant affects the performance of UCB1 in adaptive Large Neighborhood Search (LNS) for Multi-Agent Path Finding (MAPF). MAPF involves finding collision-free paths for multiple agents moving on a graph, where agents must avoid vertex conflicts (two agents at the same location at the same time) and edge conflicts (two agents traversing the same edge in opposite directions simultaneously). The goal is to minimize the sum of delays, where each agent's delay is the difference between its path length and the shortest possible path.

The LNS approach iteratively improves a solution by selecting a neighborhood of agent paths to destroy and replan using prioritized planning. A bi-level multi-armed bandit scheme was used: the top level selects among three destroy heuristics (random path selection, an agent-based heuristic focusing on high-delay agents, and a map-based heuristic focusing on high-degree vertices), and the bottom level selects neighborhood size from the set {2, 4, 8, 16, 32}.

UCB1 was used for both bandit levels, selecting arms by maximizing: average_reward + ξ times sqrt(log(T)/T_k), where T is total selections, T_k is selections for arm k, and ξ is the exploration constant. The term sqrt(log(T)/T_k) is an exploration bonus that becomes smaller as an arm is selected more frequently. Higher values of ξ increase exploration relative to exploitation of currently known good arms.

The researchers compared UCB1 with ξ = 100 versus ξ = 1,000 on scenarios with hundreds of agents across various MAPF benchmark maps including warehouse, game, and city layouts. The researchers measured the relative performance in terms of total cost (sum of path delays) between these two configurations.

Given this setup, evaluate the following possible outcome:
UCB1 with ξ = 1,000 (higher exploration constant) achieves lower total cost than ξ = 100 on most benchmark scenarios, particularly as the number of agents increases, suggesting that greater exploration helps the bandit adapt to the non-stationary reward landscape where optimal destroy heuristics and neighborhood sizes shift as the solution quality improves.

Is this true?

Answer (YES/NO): YES